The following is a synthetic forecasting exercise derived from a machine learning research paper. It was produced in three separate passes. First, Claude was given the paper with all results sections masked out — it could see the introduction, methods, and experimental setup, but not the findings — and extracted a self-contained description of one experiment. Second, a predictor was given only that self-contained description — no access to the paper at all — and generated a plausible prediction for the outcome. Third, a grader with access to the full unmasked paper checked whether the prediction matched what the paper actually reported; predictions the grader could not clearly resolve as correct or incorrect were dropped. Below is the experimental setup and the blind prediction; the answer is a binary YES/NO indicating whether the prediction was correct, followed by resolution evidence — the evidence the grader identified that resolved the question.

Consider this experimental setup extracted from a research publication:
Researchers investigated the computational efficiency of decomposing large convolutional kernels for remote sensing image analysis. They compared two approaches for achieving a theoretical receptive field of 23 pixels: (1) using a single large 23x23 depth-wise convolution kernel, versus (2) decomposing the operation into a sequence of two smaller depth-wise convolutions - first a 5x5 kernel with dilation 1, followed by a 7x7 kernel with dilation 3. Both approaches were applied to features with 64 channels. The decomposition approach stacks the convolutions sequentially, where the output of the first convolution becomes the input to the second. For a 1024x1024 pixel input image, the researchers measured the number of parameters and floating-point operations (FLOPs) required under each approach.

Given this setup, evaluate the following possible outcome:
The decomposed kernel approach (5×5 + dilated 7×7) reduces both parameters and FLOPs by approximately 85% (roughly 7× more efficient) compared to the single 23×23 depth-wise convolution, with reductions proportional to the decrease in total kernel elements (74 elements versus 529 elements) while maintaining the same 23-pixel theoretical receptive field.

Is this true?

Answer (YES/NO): NO